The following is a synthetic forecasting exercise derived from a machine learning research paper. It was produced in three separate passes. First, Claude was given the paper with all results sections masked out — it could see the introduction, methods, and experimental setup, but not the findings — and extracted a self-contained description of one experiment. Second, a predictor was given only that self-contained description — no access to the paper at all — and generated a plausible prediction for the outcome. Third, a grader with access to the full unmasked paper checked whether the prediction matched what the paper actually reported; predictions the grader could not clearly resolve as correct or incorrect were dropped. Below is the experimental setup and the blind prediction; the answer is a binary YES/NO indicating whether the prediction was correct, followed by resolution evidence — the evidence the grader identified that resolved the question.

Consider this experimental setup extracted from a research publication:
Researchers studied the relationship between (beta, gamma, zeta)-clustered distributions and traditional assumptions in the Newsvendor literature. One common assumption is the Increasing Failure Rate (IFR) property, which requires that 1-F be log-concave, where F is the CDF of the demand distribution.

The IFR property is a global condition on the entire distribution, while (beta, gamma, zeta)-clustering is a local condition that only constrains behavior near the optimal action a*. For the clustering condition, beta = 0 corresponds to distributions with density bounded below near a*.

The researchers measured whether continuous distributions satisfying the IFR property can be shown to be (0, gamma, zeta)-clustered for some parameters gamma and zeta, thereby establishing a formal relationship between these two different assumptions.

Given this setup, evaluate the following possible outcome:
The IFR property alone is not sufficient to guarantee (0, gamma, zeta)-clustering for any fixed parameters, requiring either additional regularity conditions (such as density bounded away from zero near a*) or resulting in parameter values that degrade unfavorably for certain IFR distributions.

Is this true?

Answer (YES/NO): NO